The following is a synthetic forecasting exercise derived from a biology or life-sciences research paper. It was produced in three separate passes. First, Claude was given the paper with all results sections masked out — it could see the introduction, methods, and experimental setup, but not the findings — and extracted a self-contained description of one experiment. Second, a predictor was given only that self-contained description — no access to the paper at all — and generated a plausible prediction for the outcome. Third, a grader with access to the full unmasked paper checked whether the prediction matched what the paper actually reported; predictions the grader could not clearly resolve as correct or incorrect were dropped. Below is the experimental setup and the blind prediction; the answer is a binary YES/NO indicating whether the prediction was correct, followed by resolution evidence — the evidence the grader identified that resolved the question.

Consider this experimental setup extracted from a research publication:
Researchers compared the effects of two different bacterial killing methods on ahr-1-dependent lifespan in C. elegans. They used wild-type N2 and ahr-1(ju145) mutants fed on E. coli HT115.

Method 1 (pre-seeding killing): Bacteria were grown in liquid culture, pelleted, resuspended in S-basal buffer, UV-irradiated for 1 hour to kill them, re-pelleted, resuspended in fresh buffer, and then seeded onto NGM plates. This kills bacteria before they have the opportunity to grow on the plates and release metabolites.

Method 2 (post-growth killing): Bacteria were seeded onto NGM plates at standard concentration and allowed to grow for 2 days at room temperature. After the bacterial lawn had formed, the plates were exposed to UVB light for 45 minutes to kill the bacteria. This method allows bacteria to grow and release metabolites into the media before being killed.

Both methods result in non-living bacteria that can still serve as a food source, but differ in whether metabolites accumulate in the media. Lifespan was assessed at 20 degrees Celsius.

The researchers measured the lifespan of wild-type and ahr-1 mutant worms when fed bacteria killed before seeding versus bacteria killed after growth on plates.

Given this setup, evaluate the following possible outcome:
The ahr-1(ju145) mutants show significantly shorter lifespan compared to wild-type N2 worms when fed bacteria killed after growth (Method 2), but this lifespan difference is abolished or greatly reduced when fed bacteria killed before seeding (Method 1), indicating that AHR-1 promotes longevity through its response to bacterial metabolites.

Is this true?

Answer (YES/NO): NO